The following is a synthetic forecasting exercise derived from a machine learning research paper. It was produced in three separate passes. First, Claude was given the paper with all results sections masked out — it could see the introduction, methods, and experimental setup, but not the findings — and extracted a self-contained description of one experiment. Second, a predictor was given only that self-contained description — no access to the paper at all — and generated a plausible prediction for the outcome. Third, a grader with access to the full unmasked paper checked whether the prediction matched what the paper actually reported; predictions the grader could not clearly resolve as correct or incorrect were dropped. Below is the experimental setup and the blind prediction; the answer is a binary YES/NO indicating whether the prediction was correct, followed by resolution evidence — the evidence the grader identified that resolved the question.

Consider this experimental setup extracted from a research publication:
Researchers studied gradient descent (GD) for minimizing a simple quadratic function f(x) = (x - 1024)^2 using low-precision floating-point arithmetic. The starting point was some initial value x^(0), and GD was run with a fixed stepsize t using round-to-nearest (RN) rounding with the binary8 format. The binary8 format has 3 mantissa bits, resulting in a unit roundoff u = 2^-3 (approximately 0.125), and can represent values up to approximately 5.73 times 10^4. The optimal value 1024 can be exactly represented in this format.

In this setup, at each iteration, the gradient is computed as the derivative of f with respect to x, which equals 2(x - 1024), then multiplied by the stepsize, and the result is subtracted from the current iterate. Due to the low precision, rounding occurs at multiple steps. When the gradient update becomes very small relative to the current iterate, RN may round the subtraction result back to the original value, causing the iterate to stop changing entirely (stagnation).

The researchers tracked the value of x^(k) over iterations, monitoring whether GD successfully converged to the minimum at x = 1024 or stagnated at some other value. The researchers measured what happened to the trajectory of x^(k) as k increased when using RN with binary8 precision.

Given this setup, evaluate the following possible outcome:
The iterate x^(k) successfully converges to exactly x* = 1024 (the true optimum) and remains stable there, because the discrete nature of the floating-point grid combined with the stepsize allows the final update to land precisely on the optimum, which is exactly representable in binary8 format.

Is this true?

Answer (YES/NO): NO